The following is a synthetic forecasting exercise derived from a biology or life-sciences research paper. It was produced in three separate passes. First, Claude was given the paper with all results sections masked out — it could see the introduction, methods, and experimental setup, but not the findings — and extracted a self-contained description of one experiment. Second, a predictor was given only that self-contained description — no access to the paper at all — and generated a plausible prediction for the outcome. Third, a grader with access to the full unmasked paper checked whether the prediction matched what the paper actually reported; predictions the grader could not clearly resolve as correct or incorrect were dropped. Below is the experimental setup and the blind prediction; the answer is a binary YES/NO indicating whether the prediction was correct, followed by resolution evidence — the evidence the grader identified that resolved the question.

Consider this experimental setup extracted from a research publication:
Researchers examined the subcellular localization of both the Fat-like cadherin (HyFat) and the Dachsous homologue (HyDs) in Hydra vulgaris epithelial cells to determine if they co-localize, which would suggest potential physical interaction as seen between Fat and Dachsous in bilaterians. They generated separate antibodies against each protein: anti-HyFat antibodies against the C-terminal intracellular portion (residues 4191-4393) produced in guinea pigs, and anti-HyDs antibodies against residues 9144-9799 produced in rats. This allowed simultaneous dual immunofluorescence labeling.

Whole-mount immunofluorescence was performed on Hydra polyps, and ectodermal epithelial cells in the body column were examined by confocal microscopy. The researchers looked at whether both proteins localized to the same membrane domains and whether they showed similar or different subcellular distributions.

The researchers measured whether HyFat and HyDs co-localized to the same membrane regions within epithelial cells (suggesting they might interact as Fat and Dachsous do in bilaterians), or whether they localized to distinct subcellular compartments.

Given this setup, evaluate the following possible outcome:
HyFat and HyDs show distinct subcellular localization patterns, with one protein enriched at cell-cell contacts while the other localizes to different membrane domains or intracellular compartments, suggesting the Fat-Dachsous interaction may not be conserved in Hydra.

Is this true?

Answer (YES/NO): NO